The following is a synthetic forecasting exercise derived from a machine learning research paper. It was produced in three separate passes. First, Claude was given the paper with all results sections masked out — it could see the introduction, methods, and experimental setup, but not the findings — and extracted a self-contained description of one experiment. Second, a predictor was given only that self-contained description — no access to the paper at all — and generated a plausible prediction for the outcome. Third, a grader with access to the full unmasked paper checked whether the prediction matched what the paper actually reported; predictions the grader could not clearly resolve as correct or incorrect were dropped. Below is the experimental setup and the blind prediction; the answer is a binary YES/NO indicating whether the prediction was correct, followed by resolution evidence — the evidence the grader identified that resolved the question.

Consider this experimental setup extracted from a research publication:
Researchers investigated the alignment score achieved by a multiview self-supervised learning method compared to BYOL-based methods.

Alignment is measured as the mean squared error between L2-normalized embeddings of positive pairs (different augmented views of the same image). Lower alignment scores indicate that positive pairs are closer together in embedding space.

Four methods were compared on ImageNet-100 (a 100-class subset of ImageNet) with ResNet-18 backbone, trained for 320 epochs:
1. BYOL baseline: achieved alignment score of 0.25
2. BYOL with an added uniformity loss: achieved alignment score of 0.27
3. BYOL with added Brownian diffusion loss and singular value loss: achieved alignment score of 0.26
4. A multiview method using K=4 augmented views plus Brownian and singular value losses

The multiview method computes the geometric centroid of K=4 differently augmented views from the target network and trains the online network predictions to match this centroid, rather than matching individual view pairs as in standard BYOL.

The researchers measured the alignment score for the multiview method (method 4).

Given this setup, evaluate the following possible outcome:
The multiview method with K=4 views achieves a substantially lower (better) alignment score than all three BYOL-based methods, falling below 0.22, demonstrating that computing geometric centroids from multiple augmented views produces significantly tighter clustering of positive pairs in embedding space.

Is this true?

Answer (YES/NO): NO